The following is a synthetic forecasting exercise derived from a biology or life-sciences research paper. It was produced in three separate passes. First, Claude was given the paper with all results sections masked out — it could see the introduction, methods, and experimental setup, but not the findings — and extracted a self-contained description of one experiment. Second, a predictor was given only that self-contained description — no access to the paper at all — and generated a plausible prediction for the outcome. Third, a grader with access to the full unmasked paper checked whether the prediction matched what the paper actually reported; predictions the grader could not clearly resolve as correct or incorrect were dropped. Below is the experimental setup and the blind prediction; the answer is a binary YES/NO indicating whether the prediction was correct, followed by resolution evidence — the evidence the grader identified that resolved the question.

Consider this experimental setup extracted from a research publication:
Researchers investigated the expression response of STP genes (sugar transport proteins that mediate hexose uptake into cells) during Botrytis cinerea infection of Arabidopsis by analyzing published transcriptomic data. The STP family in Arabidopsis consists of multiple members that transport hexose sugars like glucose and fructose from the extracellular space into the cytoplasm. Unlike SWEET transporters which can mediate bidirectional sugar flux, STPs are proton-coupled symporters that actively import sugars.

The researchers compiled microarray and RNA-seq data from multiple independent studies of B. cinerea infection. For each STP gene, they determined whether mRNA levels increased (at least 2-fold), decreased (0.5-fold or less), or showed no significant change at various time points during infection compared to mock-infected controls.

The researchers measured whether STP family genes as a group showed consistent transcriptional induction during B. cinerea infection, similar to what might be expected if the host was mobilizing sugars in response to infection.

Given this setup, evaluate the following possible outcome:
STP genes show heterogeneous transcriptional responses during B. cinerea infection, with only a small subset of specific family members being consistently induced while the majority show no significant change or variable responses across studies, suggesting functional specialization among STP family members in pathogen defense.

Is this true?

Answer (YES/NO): YES